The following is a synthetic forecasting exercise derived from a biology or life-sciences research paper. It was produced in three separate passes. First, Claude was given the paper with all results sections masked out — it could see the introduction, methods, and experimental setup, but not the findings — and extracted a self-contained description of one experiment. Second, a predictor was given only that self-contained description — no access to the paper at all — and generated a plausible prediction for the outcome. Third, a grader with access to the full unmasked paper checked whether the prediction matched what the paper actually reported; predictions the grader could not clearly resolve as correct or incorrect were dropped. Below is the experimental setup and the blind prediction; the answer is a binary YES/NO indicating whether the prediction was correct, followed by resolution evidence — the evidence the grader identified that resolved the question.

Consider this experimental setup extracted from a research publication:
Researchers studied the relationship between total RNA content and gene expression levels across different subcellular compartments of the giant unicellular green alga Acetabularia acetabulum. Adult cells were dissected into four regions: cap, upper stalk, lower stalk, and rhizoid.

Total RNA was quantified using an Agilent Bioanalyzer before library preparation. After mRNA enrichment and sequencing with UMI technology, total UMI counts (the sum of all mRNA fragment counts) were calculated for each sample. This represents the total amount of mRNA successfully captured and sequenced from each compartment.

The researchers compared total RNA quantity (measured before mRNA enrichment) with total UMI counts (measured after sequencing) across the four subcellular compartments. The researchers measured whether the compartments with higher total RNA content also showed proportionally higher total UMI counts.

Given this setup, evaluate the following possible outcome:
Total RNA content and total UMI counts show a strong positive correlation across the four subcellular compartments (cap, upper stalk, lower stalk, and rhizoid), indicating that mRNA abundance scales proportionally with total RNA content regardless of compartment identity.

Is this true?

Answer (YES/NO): NO